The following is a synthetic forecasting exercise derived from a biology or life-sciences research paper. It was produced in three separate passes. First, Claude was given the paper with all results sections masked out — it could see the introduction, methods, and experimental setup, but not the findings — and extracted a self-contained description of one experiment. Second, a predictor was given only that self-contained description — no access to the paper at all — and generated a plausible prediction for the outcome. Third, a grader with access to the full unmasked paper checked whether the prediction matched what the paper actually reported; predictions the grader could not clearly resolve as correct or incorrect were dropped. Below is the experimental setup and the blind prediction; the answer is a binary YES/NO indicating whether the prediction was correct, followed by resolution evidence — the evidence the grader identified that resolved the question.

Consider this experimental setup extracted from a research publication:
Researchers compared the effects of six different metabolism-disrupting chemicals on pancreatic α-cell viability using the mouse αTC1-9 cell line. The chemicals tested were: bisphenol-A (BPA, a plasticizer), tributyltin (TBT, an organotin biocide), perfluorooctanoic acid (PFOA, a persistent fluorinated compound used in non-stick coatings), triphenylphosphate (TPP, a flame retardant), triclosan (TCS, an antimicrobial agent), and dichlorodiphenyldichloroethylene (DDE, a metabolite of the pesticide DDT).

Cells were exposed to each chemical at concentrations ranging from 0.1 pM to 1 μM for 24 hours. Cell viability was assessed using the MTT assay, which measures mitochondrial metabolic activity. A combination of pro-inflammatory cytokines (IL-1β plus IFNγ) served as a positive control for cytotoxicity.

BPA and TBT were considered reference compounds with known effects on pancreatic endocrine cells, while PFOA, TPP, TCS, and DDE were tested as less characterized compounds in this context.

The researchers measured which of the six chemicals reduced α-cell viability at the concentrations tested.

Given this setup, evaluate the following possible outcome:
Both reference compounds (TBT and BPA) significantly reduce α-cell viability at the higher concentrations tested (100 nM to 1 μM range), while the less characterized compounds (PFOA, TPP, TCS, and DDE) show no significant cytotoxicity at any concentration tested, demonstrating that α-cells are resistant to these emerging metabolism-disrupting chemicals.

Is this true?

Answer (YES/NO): YES